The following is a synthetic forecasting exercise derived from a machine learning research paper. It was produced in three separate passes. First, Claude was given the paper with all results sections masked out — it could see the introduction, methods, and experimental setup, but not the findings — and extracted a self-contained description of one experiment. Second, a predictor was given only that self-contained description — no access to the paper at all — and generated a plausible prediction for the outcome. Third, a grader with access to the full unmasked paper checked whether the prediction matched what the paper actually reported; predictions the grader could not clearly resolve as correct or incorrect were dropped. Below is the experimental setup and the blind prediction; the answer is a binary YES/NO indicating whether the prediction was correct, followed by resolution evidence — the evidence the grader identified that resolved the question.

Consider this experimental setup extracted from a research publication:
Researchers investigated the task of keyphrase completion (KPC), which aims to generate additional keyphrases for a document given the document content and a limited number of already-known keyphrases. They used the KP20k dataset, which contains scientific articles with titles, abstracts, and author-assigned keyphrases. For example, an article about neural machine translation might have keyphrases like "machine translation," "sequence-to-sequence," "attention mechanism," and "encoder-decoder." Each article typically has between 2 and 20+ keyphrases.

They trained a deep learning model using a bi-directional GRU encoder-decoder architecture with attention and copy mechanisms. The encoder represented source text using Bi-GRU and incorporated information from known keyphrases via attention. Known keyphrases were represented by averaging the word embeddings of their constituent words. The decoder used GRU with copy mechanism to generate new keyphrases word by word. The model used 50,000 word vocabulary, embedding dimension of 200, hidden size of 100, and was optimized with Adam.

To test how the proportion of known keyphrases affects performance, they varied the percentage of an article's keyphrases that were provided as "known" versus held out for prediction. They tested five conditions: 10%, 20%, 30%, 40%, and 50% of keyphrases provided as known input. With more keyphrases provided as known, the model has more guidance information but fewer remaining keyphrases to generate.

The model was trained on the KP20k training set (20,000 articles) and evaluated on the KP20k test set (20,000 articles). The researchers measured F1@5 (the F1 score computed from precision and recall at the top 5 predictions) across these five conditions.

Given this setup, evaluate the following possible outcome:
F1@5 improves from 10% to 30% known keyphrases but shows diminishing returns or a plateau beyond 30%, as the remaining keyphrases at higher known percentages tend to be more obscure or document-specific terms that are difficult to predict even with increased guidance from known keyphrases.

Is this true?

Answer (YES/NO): NO